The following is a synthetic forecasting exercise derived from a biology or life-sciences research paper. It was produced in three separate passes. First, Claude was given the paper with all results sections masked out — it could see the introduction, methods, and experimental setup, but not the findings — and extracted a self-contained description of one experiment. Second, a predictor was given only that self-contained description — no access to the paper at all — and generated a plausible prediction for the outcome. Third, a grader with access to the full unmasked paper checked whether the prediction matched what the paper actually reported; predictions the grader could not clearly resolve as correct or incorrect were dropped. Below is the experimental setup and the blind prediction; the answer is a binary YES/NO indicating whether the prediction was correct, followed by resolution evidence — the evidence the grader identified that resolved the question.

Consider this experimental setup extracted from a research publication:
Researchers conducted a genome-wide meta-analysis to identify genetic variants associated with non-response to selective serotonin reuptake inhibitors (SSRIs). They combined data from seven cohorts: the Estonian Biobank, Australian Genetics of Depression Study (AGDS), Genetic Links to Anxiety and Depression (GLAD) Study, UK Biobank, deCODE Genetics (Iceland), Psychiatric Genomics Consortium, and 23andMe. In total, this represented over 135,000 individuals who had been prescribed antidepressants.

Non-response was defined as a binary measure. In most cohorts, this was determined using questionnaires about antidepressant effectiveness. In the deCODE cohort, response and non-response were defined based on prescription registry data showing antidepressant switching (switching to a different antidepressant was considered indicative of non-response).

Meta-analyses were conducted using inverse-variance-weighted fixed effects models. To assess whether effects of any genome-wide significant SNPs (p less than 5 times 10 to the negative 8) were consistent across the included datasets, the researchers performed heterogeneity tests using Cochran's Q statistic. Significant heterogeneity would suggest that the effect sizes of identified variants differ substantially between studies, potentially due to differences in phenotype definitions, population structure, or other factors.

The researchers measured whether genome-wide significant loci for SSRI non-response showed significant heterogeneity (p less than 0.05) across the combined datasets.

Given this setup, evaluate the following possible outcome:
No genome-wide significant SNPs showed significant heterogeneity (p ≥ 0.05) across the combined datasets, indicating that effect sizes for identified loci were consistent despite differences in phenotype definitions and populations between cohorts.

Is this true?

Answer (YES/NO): YES